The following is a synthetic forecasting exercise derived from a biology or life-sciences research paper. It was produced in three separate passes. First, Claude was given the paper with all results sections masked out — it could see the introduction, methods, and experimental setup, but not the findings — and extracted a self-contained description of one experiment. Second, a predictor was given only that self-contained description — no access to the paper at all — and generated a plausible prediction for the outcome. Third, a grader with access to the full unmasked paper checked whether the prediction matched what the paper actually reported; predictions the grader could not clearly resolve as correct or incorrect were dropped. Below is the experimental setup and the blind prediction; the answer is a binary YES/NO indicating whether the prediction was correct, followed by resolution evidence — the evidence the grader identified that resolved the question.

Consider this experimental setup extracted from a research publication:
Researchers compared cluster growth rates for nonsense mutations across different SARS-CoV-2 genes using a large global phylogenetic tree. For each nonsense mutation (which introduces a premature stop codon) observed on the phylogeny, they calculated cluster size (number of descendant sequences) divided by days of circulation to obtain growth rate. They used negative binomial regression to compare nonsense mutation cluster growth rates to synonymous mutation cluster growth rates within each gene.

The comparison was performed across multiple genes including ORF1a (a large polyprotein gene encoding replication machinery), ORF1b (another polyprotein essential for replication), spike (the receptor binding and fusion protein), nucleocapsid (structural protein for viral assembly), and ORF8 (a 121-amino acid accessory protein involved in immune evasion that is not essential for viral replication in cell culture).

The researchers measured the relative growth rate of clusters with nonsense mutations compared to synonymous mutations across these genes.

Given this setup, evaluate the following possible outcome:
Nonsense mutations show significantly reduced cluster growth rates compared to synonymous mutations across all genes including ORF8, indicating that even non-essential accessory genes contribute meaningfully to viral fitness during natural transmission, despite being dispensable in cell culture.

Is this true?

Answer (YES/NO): NO